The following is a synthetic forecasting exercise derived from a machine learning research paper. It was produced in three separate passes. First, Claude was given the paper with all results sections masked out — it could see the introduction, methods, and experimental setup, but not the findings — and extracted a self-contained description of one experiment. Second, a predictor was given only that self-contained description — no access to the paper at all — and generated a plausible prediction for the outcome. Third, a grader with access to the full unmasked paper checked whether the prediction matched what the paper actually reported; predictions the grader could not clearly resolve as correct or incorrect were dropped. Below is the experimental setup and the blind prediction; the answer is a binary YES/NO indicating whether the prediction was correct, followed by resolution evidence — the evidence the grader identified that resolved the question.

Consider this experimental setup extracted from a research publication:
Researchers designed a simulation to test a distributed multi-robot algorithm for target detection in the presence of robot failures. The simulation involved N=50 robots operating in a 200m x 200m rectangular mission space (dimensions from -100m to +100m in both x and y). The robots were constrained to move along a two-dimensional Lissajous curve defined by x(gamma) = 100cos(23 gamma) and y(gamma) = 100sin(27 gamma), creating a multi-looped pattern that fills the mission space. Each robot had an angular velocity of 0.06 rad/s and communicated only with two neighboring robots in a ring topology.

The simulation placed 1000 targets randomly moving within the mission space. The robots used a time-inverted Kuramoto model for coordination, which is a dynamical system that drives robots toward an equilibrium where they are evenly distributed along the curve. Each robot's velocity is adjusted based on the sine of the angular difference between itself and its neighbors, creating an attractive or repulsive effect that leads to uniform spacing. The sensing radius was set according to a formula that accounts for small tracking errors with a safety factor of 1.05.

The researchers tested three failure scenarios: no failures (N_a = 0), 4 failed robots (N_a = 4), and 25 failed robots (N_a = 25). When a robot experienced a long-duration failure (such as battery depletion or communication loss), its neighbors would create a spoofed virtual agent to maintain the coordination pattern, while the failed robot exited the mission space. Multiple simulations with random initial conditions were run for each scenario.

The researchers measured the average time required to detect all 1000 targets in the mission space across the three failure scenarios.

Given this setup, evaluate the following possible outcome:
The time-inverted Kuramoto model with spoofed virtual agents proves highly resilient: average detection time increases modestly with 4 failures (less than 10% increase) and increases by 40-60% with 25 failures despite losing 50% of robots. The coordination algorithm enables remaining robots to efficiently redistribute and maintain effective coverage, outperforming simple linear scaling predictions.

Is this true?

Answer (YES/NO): NO